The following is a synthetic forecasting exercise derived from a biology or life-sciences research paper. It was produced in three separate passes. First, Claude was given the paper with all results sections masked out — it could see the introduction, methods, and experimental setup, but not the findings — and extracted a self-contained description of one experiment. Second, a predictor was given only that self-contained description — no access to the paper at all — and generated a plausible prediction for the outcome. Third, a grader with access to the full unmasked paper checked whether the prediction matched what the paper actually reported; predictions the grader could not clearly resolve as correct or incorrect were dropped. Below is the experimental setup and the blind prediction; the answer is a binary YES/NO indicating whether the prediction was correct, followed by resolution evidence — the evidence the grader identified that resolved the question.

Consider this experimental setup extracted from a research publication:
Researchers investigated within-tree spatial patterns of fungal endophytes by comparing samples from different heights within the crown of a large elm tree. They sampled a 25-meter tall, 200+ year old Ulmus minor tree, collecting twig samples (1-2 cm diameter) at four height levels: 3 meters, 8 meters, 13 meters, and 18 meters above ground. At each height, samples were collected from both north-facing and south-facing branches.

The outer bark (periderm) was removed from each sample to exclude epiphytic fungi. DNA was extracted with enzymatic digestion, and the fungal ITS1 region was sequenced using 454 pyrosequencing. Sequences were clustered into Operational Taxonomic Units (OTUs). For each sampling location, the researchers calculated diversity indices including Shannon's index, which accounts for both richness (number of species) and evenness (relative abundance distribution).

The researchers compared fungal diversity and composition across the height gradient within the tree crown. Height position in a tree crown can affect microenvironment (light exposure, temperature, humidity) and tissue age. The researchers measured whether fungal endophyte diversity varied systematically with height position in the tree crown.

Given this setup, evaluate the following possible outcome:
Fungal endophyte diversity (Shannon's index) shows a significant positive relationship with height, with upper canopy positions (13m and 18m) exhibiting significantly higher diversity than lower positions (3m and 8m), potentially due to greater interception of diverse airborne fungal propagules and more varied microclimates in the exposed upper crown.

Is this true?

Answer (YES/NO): NO